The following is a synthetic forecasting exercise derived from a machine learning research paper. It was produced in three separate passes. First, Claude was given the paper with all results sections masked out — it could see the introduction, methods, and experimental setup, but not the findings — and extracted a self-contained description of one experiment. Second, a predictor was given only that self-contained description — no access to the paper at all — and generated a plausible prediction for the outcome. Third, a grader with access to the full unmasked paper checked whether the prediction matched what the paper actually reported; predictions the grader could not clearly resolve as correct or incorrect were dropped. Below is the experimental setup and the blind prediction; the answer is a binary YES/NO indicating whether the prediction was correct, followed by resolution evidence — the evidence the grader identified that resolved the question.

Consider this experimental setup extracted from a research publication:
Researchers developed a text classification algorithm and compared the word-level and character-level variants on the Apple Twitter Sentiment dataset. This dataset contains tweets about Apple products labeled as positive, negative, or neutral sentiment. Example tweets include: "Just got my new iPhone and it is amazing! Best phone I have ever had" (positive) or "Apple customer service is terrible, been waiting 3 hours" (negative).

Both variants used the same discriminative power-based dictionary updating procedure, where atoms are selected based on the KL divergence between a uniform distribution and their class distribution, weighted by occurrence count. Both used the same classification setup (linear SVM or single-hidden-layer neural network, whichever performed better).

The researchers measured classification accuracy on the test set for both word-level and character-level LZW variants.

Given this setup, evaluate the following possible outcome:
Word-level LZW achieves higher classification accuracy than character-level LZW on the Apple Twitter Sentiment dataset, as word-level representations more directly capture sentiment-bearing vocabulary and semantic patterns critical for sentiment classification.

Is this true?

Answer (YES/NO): YES